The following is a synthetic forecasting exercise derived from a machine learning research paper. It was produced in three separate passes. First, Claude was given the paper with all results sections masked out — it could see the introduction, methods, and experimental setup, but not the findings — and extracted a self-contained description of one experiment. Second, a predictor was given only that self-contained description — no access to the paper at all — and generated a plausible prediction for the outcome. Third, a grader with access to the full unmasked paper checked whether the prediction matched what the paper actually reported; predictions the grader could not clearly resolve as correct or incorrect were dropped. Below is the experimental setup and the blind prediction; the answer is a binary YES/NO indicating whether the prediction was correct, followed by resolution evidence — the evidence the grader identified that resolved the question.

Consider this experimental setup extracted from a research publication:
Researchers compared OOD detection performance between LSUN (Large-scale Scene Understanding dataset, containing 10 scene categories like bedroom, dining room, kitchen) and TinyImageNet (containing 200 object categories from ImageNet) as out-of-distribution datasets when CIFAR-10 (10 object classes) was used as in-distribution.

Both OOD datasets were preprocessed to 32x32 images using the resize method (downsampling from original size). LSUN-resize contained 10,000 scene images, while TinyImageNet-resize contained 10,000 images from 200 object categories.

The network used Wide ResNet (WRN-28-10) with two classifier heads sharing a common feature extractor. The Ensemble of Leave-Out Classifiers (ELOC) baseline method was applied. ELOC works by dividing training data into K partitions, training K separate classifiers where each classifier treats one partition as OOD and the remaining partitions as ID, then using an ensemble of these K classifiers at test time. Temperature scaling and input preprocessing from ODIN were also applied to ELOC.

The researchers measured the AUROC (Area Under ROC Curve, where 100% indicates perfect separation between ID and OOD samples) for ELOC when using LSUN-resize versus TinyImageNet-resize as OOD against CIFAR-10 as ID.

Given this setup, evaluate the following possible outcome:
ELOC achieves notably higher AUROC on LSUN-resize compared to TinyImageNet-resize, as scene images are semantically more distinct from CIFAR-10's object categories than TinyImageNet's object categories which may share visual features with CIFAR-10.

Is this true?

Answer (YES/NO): NO